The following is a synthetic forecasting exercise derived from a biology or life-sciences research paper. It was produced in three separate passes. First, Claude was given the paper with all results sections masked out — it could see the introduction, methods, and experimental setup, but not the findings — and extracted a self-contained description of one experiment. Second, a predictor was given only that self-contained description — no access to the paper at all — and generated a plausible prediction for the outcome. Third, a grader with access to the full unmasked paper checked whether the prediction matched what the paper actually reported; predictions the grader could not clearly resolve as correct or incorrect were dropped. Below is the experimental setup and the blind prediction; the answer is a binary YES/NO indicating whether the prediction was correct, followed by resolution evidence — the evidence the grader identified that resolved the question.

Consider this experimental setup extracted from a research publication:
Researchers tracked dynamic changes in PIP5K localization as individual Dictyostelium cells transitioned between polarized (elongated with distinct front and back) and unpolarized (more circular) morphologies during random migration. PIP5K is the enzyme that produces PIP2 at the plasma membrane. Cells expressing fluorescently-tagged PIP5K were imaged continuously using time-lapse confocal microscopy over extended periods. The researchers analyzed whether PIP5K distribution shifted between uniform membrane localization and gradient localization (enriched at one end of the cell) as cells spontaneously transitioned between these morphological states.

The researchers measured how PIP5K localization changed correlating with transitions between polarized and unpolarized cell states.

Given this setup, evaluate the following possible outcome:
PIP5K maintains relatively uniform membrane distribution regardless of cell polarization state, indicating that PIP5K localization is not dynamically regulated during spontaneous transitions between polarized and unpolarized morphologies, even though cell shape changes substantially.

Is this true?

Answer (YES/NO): NO